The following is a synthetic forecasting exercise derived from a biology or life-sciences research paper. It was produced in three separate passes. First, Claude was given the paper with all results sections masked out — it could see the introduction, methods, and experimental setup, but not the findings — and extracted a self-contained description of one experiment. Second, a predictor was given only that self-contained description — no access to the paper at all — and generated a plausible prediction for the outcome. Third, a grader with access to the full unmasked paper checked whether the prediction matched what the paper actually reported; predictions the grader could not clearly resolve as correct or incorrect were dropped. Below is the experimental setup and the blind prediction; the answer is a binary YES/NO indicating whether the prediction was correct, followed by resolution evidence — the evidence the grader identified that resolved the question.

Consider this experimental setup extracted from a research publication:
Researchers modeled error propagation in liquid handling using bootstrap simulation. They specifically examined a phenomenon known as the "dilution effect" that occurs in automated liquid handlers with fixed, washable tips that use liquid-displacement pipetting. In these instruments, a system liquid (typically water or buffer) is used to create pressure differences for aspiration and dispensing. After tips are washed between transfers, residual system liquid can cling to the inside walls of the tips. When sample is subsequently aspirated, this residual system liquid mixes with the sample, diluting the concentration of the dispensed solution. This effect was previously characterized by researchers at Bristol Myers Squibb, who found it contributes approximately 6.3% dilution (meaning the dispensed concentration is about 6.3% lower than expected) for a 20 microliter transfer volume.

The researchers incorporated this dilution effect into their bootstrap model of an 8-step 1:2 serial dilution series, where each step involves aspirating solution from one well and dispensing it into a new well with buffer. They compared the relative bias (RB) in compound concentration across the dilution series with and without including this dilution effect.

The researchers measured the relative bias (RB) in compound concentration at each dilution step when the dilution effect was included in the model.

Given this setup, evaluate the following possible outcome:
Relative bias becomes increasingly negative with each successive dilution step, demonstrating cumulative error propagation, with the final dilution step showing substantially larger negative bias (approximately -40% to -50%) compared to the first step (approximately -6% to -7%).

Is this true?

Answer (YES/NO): YES